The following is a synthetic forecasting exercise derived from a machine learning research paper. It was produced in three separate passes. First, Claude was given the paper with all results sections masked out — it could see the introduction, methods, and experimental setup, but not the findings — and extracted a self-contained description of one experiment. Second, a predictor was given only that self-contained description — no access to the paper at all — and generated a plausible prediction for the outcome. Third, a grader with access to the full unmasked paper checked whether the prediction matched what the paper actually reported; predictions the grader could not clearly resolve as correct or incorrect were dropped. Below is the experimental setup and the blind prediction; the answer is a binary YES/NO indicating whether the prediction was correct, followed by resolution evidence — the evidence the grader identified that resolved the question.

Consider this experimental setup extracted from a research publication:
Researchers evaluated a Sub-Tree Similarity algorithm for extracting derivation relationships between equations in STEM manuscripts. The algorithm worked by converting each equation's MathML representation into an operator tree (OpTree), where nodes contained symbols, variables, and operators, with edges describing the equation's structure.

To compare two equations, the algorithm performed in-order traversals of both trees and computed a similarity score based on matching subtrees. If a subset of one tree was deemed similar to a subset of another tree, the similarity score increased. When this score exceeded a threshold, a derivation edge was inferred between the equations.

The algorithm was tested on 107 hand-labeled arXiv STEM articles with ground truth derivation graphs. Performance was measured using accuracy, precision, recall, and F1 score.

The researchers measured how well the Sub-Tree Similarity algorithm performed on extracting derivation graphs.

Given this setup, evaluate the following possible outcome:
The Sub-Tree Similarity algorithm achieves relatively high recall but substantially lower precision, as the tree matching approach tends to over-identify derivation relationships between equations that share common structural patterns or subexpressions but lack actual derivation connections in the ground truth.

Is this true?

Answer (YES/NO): NO